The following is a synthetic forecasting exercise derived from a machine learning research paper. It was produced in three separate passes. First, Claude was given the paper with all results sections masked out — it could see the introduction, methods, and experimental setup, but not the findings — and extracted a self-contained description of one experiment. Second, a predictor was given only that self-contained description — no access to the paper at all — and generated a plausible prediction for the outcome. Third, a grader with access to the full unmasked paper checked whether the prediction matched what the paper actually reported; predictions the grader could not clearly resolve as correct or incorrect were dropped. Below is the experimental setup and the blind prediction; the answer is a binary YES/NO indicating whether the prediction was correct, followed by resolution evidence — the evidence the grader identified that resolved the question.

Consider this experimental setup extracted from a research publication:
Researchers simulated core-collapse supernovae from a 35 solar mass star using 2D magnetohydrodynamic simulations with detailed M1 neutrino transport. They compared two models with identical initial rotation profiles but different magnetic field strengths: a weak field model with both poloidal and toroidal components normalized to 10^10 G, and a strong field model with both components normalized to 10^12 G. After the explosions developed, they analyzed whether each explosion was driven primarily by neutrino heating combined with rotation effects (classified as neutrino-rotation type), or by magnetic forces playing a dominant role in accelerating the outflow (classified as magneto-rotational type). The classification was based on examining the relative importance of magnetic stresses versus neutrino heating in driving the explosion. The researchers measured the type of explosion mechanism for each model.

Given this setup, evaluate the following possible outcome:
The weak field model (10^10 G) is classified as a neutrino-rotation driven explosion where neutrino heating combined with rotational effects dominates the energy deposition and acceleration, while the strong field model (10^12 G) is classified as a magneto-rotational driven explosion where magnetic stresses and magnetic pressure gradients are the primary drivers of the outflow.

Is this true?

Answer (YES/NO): YES